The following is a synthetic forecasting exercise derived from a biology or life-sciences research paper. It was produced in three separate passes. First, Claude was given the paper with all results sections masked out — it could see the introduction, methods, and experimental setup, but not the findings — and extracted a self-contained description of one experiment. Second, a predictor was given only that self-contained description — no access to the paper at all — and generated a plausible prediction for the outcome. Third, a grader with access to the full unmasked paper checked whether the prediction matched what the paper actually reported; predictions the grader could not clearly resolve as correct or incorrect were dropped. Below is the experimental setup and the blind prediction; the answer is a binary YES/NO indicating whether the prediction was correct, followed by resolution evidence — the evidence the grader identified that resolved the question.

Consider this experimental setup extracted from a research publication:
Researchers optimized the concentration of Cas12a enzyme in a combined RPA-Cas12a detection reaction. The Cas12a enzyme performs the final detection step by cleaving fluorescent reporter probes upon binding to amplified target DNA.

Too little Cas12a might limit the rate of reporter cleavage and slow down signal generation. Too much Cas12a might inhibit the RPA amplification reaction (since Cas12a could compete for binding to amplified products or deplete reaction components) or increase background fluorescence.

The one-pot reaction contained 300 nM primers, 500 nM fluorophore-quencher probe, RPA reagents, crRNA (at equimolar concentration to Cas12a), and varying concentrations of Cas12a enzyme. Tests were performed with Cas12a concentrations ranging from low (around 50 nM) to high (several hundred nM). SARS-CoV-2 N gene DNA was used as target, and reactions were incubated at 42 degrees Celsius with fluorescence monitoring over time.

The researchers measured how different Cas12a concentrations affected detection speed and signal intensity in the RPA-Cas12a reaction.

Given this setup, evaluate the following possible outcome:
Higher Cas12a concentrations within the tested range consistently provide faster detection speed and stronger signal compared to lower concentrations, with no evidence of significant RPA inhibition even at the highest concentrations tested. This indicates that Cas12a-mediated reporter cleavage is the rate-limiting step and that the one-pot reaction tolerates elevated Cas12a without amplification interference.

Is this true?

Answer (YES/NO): NO